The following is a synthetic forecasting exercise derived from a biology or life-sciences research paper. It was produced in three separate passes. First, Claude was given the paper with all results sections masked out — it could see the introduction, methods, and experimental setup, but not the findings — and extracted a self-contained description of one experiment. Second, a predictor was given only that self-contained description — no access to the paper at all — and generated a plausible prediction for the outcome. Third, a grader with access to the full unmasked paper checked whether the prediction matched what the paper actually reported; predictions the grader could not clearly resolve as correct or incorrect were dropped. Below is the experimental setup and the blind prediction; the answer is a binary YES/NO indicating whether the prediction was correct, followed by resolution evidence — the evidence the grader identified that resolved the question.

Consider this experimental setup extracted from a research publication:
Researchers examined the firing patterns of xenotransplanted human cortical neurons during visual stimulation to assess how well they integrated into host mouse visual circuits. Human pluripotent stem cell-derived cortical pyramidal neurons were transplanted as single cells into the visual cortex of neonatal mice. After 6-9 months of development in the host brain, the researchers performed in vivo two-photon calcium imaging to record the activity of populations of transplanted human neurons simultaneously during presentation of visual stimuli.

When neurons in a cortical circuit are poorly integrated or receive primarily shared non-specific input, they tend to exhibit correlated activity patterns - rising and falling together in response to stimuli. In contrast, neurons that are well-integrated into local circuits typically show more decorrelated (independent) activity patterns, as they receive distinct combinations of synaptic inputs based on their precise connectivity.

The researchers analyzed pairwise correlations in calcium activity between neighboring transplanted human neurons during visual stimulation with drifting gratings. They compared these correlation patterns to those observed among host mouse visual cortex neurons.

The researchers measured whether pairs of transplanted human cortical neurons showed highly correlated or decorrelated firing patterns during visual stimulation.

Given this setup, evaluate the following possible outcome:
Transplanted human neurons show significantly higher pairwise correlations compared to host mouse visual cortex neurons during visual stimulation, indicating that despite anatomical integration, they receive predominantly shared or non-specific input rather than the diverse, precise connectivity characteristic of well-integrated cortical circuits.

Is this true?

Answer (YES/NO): NO